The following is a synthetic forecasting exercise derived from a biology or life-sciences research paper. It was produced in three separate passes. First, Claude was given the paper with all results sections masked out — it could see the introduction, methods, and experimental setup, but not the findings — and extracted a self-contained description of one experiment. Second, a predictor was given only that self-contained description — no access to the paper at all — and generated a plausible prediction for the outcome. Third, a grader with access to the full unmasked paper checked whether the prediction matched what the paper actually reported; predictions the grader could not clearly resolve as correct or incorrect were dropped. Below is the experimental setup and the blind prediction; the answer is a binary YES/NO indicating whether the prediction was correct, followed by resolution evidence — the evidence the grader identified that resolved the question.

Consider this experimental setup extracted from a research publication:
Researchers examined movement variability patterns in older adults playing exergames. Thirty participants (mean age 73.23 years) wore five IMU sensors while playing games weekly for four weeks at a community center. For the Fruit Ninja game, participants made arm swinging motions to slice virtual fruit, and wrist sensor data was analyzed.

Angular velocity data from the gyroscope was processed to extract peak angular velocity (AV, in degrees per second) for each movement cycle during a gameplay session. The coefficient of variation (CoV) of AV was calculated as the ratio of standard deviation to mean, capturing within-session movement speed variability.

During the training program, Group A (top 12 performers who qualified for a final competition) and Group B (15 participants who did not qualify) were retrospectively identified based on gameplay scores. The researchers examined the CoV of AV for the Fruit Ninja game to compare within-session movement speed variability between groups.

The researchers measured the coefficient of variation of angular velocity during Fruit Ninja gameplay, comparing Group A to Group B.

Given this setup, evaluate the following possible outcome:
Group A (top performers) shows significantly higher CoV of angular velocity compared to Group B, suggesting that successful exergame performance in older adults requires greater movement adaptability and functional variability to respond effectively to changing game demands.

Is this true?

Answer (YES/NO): NO